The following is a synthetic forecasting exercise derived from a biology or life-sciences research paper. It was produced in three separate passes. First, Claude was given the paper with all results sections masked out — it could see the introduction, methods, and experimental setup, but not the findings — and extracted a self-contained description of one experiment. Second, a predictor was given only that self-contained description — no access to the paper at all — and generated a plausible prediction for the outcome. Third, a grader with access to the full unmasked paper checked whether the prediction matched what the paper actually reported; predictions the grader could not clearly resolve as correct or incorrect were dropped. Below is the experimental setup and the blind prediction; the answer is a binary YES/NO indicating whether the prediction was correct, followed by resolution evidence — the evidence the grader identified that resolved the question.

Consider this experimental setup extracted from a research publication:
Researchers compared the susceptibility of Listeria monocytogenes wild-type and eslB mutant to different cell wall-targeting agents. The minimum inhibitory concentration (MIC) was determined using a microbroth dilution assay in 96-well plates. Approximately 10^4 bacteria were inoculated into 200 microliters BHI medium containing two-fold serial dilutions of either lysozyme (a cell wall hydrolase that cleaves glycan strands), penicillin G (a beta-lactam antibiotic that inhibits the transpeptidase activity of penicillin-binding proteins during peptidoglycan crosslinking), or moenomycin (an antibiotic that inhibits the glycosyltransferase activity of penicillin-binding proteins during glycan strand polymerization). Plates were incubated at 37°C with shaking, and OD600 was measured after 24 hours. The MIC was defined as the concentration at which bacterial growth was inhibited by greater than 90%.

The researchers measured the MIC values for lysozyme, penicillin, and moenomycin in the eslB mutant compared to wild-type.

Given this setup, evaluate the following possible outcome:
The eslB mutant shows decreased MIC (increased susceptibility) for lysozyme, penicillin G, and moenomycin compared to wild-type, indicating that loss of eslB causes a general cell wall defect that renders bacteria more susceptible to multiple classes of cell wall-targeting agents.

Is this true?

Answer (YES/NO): NO